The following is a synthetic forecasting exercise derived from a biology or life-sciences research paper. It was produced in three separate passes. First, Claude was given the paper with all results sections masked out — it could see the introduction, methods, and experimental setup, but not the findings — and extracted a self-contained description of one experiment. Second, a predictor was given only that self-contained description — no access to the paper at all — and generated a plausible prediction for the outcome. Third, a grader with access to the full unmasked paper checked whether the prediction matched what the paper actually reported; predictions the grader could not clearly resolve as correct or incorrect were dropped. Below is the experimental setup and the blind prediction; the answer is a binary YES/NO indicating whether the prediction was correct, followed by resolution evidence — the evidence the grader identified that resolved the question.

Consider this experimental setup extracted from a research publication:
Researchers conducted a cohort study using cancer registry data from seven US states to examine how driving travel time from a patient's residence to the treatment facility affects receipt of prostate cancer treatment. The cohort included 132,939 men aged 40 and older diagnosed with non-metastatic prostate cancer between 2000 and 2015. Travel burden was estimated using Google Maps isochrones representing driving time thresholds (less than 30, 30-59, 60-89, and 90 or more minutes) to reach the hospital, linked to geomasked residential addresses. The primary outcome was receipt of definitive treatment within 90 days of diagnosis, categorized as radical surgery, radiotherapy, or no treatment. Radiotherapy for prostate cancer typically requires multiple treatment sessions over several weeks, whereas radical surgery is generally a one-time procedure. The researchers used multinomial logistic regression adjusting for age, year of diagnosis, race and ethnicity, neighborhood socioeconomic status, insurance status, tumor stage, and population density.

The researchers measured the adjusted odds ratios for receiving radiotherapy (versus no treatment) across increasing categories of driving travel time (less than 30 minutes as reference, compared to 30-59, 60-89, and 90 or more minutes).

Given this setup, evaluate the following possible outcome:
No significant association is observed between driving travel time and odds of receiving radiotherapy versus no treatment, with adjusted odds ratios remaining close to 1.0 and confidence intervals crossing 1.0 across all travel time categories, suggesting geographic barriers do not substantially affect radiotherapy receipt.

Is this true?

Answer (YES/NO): NO